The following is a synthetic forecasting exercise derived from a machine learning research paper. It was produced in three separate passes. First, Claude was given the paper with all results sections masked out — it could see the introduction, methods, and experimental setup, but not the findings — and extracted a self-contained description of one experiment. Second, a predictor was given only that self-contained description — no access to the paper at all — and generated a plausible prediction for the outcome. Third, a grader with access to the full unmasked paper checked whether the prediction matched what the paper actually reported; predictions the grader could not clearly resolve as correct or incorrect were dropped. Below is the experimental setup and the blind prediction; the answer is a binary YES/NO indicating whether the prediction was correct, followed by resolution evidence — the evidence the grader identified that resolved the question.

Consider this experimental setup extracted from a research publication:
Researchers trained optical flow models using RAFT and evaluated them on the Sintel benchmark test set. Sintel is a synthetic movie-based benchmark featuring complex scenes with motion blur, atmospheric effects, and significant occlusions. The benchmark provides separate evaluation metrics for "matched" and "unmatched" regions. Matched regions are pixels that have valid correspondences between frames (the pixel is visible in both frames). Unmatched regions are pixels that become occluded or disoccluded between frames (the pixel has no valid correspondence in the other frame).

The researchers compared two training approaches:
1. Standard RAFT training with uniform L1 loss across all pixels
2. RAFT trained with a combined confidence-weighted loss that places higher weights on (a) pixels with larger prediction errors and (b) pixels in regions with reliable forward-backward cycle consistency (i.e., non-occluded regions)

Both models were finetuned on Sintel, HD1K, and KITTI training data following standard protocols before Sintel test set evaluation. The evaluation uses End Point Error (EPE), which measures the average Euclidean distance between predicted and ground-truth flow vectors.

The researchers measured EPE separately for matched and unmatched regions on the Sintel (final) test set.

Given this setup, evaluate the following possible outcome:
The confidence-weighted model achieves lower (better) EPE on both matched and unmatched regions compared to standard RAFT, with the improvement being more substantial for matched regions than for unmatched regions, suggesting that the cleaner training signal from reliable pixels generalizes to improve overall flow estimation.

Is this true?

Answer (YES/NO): NO